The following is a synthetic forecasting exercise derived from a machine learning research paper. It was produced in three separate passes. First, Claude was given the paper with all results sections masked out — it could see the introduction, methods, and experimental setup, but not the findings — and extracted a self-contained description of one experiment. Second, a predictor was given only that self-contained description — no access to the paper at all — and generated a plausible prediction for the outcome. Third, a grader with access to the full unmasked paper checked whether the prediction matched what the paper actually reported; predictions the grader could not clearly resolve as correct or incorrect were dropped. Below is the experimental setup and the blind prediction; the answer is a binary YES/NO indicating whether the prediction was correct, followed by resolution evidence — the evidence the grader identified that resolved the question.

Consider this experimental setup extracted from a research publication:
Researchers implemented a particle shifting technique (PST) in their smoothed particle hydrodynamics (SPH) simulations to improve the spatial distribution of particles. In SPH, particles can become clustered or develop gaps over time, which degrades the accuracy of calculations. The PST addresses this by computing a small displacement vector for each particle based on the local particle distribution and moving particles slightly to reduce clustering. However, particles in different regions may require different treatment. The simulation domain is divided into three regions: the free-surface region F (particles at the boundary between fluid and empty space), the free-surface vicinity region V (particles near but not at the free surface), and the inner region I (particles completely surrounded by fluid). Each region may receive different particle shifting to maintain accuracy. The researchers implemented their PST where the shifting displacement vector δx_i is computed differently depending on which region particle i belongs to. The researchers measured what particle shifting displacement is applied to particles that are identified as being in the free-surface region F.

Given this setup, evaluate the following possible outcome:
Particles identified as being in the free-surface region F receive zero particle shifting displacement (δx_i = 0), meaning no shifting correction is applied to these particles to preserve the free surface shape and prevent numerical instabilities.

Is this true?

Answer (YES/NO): YES